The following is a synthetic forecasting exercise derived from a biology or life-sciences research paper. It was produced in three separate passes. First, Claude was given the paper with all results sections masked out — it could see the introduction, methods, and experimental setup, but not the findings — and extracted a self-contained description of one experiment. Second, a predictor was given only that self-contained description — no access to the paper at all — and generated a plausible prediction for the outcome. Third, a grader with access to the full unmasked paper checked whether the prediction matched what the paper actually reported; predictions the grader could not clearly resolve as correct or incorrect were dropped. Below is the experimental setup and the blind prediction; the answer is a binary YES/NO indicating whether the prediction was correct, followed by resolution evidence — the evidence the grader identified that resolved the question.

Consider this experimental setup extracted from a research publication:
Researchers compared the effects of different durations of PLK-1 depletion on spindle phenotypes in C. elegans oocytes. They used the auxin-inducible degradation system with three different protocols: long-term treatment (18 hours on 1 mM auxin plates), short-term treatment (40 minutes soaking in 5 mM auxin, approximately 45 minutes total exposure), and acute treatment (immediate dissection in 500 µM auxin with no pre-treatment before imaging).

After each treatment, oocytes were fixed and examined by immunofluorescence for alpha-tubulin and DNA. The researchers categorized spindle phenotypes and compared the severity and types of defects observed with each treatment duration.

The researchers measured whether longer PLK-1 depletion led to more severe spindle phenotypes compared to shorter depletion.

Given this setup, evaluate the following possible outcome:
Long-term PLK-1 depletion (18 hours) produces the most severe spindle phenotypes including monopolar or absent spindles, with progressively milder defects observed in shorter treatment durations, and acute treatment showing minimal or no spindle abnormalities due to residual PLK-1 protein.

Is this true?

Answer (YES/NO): NO